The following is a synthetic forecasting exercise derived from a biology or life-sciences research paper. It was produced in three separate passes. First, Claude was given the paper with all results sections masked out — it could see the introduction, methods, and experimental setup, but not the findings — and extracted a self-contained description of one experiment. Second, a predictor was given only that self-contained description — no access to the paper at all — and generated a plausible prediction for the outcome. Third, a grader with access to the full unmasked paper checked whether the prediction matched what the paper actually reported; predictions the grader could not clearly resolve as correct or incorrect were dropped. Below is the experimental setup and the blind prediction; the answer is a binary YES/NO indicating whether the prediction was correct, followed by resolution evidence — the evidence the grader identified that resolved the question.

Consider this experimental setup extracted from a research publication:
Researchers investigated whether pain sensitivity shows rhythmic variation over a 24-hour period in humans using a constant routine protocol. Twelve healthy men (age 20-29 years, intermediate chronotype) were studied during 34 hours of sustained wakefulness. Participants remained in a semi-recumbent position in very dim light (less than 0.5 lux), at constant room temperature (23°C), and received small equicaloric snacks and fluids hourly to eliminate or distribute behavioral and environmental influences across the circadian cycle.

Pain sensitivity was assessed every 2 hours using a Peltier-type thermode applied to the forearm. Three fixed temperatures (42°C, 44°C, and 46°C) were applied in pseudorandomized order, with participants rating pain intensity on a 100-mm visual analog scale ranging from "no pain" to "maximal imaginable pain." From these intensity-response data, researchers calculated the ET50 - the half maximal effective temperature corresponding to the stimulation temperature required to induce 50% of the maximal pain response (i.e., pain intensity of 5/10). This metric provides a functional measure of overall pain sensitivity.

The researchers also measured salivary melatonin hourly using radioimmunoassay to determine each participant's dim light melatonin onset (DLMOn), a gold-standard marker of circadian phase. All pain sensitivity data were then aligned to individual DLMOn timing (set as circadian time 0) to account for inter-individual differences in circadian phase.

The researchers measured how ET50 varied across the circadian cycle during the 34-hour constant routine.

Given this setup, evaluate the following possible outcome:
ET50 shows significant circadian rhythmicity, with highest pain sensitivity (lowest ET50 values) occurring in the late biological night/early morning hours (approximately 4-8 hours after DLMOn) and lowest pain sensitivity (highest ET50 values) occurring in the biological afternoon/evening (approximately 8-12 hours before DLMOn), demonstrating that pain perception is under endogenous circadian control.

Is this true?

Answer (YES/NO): NO